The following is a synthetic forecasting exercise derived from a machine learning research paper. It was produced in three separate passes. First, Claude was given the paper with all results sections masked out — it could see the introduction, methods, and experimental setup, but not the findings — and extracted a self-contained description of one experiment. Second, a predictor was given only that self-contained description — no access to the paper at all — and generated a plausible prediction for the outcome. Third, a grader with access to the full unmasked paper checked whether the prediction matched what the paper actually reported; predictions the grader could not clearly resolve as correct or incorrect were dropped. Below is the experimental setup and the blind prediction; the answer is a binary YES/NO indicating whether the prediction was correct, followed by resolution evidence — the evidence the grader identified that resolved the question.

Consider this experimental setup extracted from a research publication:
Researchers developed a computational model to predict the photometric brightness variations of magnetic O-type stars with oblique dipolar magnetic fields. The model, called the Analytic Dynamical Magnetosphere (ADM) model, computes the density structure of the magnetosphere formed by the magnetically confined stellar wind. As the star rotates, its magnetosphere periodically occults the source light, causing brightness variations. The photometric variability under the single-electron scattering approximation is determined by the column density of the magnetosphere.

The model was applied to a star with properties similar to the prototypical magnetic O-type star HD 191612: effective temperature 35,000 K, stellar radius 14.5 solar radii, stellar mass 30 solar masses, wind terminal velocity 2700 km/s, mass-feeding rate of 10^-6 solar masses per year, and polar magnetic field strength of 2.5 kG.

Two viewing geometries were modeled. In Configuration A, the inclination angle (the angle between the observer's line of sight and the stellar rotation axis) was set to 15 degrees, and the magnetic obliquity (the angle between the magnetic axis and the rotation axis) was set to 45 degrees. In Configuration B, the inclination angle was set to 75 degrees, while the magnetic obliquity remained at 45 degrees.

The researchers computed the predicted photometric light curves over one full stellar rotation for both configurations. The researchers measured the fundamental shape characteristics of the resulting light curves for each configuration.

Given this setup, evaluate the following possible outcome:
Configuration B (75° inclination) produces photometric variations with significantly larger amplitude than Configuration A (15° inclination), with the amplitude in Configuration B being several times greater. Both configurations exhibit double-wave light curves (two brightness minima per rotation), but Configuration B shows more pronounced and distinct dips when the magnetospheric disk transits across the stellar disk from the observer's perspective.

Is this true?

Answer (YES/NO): NO